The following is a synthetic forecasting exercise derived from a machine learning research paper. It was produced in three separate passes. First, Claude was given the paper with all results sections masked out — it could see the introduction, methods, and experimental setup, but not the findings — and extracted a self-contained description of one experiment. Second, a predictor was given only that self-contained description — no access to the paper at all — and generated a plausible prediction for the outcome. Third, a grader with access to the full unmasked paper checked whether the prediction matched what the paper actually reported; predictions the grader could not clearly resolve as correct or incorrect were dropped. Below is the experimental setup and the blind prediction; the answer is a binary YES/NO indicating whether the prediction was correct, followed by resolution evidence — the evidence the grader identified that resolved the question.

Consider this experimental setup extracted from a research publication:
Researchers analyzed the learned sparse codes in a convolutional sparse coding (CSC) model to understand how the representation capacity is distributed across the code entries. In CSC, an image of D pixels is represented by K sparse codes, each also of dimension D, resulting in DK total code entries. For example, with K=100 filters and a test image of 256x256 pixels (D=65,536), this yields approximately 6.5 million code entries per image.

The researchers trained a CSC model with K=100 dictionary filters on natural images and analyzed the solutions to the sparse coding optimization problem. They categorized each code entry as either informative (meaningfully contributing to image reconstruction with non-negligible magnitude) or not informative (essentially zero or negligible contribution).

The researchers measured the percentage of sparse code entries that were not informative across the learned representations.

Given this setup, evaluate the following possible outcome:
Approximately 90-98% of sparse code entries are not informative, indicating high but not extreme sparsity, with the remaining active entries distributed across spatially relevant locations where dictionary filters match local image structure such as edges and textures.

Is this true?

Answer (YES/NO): NO